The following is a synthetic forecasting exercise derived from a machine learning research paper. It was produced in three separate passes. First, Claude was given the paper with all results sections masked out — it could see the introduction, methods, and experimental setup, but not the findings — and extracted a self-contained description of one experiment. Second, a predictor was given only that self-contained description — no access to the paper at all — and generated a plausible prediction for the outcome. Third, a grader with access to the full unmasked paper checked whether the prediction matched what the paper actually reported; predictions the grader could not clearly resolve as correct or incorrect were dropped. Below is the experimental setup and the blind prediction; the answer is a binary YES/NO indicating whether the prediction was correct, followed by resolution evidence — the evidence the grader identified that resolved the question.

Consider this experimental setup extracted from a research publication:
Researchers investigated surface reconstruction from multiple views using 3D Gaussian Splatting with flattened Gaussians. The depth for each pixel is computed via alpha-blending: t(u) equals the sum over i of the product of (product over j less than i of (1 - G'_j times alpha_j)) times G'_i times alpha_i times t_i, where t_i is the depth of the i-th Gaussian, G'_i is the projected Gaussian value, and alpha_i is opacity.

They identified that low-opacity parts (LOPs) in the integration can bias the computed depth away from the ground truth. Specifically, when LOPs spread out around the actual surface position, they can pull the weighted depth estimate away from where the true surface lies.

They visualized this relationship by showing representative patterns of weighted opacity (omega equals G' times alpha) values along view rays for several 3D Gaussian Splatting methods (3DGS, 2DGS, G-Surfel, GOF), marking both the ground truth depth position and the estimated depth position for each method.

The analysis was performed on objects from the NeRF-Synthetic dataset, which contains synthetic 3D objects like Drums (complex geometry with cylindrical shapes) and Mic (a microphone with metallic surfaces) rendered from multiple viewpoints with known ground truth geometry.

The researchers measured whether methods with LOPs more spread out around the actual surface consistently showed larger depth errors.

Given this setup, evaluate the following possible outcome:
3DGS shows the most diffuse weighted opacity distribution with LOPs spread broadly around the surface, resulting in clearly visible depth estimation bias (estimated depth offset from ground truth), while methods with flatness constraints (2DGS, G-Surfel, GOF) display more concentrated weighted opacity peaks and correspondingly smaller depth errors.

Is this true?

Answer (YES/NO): NO